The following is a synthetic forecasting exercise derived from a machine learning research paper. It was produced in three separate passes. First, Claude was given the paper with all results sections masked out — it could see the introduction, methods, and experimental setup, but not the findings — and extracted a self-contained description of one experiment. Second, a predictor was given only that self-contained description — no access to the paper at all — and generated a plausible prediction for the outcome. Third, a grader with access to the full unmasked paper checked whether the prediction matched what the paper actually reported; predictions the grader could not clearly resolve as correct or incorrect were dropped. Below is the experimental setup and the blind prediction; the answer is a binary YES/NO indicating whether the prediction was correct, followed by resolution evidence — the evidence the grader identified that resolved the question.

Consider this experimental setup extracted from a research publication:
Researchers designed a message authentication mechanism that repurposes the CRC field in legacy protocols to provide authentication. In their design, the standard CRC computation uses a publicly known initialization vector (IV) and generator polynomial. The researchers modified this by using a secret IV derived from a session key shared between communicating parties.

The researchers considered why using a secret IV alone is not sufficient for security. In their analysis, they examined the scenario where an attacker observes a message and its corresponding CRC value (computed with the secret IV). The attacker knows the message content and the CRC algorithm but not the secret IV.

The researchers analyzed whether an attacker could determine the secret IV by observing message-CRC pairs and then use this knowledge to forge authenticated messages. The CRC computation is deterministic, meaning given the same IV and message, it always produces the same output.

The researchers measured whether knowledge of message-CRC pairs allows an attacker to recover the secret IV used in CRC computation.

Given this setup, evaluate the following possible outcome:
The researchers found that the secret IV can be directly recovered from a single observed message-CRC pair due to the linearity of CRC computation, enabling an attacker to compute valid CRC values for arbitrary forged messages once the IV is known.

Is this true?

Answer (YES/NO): NO